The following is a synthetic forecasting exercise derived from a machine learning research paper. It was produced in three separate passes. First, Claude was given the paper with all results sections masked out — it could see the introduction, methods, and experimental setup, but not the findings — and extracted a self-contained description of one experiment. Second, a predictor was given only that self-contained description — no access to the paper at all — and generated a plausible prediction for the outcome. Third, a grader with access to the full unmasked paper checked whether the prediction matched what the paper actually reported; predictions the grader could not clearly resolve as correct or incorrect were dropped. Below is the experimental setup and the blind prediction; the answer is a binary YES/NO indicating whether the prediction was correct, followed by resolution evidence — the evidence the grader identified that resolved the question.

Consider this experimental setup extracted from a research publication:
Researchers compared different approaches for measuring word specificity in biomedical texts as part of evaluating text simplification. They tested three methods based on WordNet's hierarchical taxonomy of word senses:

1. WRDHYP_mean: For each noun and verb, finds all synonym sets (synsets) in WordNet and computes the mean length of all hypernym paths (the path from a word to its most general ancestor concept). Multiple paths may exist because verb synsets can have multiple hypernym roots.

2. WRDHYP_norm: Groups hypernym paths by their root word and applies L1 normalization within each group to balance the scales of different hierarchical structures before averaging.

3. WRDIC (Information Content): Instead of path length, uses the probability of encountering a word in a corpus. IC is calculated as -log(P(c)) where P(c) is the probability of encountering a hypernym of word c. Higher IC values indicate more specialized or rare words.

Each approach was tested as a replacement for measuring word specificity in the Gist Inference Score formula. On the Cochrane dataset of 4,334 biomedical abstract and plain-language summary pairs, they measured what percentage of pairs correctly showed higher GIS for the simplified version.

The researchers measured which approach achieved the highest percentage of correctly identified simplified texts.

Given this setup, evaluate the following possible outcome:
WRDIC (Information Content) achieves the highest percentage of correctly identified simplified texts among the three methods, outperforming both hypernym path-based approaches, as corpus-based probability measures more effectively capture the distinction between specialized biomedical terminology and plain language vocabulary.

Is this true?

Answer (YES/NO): NO